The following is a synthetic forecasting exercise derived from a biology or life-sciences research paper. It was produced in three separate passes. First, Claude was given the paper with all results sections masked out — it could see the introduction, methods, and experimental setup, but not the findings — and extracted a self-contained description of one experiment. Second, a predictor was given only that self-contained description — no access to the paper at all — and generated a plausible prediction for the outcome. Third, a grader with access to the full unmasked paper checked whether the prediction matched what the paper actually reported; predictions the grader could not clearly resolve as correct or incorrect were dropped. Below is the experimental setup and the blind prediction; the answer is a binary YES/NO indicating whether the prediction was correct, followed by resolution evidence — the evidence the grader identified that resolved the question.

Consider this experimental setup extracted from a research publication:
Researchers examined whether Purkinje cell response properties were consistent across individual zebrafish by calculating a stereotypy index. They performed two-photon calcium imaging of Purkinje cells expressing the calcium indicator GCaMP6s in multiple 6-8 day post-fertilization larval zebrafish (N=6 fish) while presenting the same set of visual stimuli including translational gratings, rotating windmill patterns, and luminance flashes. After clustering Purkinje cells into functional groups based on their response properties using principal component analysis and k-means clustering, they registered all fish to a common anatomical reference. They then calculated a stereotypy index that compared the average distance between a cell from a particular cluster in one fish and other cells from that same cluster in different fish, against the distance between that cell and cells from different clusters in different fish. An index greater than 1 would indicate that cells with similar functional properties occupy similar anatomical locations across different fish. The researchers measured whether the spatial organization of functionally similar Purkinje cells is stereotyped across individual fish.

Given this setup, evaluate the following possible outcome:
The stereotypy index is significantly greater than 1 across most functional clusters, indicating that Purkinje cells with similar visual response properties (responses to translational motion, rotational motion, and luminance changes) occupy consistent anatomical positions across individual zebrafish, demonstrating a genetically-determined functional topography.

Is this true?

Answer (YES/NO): YES